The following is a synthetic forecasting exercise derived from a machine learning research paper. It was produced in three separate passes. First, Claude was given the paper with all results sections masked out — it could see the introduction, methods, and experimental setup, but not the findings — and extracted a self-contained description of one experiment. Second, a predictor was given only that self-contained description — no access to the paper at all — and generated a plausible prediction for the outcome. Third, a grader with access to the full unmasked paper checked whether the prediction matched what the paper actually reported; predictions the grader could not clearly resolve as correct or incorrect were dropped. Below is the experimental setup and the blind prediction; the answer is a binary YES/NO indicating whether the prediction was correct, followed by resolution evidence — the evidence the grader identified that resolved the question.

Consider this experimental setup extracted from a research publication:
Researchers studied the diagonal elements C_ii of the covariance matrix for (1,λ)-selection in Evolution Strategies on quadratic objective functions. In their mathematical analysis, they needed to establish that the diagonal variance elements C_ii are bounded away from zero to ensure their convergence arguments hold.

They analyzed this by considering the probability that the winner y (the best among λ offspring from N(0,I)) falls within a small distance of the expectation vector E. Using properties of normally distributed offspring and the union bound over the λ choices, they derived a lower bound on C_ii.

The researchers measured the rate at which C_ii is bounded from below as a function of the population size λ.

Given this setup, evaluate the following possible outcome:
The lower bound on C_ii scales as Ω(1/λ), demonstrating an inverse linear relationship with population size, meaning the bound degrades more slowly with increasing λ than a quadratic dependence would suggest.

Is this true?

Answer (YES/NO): NO